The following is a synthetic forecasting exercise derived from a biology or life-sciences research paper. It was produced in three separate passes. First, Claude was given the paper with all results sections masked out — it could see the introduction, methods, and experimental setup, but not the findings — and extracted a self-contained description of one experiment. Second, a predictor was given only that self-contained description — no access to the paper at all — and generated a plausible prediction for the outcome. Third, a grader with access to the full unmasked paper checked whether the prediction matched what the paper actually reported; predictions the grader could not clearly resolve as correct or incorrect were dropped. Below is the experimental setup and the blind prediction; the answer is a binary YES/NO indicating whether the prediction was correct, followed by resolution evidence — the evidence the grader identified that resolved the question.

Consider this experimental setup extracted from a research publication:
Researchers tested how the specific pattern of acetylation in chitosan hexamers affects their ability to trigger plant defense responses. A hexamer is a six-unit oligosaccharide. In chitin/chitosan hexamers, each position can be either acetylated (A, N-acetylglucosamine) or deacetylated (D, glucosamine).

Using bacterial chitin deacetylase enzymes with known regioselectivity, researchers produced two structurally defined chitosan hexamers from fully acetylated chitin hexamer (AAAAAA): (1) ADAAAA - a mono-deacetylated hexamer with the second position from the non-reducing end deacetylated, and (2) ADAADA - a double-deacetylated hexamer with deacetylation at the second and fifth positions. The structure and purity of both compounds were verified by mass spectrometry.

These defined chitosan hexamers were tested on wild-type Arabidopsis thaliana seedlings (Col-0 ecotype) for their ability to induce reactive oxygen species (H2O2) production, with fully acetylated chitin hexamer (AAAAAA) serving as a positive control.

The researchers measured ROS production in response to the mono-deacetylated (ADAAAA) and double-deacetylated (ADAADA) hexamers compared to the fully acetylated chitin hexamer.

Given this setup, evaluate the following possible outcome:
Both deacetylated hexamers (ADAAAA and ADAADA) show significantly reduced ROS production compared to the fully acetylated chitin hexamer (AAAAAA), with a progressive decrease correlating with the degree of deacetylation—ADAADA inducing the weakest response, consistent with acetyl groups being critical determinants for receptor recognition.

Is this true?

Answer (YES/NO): NO